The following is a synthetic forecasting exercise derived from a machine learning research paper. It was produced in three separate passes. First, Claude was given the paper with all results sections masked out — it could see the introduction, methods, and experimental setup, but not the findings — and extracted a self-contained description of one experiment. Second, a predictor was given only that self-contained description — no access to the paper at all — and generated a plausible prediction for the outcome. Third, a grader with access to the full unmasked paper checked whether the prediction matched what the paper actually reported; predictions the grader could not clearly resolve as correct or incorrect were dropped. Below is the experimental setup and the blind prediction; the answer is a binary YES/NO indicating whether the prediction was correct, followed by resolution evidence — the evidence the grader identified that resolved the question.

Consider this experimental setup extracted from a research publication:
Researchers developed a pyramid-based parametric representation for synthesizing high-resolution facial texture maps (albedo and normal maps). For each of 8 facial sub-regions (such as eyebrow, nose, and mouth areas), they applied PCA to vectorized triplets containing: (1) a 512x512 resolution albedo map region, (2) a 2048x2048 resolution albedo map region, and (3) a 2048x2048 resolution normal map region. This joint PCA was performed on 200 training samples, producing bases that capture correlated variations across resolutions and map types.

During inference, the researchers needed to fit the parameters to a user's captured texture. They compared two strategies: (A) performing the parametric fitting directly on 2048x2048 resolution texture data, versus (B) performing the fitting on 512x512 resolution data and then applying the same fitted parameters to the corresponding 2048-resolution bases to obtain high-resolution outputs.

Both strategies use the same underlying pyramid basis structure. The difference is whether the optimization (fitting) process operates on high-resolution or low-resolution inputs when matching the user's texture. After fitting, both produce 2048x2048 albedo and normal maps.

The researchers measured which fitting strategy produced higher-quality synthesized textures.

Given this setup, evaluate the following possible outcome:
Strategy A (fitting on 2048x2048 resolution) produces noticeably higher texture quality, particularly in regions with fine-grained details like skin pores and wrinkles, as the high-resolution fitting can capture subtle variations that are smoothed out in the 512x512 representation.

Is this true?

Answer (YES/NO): NO